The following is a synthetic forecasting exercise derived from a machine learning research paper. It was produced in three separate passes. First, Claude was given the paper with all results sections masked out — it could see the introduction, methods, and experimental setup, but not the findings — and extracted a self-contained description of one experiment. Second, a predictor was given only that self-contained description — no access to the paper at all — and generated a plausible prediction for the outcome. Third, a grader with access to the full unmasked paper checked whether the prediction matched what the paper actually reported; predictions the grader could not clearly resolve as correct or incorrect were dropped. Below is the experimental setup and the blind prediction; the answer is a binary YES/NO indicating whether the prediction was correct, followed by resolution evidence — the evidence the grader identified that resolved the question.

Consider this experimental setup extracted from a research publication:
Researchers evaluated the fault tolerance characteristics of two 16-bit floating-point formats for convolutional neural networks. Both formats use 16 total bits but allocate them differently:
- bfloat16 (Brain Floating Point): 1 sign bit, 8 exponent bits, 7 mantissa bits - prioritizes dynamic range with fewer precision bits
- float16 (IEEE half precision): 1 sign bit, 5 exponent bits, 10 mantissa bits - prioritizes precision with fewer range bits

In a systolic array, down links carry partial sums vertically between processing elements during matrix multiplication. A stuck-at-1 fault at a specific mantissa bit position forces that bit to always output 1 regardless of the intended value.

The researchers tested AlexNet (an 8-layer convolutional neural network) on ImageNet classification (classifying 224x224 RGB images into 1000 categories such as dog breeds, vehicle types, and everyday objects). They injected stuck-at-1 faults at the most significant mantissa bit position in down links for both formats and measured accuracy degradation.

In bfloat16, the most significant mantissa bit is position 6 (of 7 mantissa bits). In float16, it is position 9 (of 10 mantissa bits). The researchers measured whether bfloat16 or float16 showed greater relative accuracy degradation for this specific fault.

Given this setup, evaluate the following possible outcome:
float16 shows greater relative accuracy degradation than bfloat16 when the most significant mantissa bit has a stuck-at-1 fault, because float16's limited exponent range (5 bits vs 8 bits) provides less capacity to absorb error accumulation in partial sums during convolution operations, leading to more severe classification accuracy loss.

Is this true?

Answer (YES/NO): NO